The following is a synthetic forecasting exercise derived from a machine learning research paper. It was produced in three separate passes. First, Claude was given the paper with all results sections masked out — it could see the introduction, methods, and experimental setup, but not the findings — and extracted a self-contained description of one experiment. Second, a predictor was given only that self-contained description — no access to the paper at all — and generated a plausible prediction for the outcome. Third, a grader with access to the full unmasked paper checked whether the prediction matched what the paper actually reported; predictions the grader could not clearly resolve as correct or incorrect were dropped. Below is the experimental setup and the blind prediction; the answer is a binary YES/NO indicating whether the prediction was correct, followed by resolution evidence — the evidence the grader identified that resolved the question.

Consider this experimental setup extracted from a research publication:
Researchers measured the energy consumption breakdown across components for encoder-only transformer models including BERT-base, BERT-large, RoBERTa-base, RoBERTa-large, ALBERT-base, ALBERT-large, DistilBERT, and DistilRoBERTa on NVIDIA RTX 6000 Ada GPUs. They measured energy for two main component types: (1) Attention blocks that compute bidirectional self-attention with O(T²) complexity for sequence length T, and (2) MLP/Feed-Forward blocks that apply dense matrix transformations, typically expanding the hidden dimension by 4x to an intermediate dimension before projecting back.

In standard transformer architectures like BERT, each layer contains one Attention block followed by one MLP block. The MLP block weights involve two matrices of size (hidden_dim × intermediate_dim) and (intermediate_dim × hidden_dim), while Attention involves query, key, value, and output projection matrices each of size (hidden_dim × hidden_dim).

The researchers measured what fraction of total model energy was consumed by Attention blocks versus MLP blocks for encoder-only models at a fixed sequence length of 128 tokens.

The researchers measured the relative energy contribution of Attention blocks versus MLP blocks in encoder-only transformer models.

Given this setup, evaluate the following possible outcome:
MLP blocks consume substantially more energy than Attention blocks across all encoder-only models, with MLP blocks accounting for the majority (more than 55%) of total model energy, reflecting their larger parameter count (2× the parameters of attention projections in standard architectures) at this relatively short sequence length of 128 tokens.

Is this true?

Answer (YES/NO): NO